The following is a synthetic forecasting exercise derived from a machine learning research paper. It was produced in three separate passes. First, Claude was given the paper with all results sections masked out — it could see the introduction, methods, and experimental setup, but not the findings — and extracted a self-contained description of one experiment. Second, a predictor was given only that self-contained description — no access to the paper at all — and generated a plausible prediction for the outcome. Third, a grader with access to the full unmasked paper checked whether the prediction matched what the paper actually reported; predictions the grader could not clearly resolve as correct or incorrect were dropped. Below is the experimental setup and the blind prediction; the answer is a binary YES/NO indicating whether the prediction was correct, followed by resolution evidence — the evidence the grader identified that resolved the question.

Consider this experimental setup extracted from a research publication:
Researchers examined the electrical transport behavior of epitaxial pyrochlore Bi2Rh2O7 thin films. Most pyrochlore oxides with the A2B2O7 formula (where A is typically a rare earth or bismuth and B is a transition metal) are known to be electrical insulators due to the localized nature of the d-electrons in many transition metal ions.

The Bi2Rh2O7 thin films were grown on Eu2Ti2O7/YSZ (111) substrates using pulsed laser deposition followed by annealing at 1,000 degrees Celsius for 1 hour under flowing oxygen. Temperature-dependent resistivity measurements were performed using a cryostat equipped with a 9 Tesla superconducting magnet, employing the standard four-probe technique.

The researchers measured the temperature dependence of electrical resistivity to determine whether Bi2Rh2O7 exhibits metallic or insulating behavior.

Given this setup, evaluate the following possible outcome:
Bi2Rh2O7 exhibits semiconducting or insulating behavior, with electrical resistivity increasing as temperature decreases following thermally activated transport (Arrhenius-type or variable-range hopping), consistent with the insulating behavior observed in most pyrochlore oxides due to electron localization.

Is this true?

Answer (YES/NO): NO